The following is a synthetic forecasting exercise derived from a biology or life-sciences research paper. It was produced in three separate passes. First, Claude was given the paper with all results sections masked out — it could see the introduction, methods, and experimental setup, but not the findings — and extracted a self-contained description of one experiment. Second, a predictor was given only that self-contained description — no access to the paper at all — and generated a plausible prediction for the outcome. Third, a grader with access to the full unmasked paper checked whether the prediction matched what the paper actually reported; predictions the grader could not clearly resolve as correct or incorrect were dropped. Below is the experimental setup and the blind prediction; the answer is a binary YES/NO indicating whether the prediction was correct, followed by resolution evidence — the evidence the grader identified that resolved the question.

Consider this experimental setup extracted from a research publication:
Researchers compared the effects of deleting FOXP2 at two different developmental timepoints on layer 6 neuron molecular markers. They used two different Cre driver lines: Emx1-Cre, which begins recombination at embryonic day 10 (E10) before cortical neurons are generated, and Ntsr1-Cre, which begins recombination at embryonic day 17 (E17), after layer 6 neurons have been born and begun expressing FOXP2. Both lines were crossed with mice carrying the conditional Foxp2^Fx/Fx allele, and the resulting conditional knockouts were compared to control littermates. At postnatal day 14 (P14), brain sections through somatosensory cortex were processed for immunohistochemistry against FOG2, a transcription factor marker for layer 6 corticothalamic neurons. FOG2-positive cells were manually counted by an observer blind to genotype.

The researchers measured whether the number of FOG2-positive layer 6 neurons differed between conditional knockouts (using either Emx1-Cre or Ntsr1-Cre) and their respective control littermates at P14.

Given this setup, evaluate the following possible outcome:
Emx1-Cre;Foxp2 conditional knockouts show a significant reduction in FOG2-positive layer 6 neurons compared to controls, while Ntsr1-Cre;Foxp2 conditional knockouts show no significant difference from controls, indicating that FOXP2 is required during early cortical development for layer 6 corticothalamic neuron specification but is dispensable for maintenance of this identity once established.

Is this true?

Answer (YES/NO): NO